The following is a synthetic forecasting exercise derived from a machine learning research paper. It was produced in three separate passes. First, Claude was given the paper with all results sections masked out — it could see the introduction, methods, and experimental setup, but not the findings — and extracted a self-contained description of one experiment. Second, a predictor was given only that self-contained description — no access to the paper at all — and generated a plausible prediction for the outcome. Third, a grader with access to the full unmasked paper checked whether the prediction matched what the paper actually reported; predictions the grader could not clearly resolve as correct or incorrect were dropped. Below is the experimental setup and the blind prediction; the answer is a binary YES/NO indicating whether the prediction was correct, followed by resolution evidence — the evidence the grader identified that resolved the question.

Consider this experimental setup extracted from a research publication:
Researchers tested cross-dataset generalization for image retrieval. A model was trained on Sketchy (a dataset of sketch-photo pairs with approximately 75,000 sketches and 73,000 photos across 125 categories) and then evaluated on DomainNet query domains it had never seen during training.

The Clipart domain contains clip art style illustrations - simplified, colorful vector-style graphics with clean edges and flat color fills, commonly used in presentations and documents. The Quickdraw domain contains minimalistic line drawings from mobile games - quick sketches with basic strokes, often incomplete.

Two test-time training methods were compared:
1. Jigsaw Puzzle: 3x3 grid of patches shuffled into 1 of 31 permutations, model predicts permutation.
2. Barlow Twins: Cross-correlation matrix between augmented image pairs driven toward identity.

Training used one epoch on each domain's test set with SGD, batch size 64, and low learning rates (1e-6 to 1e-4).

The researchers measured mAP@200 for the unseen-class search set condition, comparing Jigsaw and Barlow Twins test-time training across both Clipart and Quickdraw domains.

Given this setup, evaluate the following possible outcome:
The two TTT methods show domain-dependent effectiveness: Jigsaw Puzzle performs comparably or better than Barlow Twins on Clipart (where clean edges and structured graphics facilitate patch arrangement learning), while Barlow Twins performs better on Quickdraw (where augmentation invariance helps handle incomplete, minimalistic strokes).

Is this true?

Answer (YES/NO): NO